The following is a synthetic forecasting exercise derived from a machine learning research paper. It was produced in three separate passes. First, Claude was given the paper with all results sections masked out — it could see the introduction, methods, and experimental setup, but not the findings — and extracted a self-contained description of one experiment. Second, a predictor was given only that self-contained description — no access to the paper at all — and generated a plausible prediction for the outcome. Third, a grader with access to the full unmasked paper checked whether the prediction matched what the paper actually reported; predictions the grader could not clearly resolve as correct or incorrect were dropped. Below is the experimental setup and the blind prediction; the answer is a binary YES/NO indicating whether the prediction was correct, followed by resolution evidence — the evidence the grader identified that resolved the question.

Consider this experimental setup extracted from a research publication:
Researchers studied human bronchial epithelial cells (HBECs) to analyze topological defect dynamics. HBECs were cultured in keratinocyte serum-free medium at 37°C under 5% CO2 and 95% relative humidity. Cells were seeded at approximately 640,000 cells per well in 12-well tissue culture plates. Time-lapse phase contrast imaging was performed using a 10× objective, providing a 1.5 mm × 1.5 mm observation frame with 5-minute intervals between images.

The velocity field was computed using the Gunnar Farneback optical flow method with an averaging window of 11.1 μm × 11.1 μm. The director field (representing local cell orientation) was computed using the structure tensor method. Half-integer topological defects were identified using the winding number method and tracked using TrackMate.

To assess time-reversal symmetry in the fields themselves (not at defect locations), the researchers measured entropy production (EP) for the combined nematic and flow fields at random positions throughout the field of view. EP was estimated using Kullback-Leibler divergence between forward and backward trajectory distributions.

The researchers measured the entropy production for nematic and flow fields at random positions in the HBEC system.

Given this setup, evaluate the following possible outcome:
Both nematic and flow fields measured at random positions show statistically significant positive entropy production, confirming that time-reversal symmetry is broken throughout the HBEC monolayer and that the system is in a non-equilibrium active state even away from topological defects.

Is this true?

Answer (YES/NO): NO